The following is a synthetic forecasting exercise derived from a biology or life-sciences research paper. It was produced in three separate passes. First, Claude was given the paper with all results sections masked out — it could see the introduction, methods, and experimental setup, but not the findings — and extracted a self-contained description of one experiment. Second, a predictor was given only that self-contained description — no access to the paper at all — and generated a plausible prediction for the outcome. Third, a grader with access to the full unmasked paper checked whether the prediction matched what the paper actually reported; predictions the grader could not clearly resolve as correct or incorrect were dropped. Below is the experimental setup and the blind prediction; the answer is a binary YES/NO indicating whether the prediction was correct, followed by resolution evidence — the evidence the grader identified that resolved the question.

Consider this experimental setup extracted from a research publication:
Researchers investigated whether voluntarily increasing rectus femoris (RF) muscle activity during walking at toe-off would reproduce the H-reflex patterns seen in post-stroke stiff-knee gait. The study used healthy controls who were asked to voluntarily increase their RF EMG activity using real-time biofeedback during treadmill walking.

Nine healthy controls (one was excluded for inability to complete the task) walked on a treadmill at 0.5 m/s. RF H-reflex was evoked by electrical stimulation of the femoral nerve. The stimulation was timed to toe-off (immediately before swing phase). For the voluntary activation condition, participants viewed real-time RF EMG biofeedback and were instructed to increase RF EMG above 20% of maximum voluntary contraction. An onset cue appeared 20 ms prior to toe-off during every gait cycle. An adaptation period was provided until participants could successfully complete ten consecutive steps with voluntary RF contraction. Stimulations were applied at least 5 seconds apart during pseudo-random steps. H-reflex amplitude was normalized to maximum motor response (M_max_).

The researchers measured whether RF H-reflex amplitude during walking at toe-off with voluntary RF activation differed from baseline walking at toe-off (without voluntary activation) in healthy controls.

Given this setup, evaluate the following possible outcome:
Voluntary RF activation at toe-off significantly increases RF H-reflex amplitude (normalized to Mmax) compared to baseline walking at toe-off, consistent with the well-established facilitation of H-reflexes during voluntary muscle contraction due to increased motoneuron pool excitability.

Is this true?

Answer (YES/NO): YES